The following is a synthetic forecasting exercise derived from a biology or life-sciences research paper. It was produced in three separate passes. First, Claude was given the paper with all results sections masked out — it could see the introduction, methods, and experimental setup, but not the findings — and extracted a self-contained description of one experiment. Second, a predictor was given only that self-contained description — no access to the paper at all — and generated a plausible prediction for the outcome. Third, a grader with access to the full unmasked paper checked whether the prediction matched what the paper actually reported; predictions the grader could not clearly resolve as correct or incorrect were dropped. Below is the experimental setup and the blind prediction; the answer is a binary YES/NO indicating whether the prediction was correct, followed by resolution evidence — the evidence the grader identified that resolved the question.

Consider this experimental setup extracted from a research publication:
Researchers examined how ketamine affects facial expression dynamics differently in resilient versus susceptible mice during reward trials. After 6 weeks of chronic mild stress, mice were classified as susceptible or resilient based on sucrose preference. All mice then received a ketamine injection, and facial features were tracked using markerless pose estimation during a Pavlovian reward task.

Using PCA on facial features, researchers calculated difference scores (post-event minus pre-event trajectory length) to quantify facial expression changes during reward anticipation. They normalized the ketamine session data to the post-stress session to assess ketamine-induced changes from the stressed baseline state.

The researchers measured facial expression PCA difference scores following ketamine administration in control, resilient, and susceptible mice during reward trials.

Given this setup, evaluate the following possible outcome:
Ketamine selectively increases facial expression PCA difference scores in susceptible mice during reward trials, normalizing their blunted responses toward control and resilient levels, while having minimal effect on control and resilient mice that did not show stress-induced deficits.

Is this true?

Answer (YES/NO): NO